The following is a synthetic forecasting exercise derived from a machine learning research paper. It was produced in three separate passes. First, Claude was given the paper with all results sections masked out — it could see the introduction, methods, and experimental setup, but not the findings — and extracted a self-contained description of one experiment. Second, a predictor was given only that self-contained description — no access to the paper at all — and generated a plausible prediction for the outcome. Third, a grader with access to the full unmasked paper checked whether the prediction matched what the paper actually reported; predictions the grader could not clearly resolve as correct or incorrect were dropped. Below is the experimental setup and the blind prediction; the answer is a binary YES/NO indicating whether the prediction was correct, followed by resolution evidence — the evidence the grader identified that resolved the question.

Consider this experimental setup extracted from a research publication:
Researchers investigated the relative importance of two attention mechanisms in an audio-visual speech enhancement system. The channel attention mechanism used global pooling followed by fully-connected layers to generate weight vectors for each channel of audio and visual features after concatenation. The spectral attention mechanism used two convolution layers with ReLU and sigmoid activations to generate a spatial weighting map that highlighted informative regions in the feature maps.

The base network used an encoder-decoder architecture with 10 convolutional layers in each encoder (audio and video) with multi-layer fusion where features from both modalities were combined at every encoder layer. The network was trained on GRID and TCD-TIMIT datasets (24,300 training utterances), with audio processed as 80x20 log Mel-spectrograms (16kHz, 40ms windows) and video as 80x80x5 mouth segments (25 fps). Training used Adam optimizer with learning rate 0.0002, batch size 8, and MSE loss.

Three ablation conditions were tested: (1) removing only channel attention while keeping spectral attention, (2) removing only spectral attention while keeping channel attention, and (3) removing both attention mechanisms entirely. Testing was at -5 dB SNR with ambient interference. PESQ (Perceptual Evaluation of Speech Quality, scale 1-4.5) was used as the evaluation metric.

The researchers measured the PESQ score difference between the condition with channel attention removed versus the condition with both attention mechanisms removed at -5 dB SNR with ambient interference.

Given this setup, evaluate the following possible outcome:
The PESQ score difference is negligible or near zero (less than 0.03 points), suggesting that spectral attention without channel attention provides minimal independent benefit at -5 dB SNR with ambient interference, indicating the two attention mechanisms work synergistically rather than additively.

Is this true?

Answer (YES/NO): NO